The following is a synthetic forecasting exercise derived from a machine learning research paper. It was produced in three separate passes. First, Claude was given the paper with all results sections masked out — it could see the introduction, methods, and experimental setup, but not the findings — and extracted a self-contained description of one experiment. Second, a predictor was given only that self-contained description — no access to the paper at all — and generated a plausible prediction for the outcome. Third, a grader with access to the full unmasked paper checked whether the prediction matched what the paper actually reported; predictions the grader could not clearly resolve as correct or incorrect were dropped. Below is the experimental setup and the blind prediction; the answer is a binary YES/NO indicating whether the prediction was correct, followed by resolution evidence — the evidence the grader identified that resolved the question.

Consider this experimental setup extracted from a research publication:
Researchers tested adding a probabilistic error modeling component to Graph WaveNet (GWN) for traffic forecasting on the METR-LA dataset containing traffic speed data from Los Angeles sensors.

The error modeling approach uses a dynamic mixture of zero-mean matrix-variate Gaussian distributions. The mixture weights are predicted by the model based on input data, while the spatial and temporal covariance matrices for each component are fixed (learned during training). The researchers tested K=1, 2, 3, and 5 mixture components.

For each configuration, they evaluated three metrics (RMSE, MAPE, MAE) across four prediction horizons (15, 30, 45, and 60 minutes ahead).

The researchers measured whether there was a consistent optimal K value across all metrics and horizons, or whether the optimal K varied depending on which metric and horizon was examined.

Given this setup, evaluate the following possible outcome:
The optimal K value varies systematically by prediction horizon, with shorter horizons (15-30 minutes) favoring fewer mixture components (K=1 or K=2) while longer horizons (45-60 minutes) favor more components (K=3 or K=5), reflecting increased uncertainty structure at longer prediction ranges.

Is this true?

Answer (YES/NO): NO